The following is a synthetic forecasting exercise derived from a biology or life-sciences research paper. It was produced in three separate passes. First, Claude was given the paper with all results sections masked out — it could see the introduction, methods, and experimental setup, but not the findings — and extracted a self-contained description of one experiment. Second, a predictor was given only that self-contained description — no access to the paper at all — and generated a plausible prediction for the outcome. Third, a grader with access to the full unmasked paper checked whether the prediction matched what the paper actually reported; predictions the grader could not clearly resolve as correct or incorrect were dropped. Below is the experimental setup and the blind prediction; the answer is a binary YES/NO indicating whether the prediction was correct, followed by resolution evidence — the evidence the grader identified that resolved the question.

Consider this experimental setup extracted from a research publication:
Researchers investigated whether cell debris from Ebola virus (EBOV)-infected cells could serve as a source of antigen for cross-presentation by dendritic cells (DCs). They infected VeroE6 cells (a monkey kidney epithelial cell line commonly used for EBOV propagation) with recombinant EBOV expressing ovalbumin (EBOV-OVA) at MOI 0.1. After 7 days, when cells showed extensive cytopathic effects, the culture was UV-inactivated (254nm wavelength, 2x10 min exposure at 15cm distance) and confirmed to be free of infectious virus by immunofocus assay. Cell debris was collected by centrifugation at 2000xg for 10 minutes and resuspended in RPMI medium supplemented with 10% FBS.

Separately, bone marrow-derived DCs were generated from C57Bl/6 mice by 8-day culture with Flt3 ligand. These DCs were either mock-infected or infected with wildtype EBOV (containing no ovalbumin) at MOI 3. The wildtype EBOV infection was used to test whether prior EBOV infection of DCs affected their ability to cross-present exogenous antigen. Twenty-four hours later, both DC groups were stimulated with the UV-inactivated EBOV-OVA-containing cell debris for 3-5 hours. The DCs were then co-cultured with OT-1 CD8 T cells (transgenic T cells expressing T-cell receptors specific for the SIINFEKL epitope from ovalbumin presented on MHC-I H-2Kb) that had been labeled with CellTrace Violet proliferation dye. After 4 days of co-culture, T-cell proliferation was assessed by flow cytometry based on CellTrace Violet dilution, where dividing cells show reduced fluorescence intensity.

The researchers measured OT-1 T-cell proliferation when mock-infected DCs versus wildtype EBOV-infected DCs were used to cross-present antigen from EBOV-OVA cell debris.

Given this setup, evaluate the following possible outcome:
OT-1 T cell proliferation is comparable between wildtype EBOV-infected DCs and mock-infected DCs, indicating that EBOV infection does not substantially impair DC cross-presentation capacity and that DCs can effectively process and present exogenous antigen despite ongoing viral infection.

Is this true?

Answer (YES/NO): NO